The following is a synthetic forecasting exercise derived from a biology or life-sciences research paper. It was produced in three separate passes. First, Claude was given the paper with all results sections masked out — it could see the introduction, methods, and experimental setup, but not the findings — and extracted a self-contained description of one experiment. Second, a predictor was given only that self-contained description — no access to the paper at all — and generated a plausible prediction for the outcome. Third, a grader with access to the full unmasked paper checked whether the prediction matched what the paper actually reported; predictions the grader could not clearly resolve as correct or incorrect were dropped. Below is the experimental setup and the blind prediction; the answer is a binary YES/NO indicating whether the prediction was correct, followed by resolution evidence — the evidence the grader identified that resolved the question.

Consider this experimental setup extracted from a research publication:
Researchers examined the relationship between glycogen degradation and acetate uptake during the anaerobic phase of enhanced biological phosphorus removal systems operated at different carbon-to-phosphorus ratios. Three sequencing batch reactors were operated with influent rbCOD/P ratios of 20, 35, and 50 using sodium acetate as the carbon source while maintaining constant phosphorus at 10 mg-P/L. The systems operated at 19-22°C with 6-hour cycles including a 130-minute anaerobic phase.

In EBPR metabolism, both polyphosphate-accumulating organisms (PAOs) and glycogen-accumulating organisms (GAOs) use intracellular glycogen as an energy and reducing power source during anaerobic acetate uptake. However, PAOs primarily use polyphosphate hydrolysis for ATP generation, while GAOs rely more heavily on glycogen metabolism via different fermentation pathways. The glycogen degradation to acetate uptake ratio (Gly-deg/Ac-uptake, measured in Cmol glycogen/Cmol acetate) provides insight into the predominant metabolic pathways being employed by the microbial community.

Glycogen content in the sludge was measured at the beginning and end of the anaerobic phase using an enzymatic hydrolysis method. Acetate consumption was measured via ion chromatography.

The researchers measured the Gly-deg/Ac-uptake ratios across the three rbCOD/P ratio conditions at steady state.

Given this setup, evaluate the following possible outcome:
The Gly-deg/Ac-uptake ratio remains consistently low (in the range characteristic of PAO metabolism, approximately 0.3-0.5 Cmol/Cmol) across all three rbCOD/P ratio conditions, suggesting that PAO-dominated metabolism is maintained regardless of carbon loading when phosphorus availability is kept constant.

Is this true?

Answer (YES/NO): NO